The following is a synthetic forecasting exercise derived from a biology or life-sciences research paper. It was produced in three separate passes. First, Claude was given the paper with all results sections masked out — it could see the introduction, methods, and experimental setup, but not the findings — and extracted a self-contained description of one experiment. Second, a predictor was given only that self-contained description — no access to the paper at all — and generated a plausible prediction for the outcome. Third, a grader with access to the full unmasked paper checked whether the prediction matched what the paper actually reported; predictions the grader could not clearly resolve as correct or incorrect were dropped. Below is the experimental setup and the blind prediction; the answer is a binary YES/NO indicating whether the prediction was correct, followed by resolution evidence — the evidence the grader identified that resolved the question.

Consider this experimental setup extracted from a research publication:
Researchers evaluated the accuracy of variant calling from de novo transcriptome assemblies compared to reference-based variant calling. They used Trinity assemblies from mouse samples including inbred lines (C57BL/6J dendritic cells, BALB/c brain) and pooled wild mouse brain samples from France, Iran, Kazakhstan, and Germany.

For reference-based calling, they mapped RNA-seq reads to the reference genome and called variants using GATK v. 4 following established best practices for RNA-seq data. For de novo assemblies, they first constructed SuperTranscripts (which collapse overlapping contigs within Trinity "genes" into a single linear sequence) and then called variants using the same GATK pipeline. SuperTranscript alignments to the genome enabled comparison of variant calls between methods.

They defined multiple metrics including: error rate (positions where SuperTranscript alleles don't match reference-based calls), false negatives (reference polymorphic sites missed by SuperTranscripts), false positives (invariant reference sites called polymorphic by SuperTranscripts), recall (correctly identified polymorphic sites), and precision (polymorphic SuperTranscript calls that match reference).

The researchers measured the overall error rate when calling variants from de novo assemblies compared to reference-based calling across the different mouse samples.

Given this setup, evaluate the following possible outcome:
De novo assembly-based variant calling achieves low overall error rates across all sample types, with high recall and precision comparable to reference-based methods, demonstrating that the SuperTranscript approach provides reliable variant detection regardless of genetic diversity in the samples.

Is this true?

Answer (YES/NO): NO